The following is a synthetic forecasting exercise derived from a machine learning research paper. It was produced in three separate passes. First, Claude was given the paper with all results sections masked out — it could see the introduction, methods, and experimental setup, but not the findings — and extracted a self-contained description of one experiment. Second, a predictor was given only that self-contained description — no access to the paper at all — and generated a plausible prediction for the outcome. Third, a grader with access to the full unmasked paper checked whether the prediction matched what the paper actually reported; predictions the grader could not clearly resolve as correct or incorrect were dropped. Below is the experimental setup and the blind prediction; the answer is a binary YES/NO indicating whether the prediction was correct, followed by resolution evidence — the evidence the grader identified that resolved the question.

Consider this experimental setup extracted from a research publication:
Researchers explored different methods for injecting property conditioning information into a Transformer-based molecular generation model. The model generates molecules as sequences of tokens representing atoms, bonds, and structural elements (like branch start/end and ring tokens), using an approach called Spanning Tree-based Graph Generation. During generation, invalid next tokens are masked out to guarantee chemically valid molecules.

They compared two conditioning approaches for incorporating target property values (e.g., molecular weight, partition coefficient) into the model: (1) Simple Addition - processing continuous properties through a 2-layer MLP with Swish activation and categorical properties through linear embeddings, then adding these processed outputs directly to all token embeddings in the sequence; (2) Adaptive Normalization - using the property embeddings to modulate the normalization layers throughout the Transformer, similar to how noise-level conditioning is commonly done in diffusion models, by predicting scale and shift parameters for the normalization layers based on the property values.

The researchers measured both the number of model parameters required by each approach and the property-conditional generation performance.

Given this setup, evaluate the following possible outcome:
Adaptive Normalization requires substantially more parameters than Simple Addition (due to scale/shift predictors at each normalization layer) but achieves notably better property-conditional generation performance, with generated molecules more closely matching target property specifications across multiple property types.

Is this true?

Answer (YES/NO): NO